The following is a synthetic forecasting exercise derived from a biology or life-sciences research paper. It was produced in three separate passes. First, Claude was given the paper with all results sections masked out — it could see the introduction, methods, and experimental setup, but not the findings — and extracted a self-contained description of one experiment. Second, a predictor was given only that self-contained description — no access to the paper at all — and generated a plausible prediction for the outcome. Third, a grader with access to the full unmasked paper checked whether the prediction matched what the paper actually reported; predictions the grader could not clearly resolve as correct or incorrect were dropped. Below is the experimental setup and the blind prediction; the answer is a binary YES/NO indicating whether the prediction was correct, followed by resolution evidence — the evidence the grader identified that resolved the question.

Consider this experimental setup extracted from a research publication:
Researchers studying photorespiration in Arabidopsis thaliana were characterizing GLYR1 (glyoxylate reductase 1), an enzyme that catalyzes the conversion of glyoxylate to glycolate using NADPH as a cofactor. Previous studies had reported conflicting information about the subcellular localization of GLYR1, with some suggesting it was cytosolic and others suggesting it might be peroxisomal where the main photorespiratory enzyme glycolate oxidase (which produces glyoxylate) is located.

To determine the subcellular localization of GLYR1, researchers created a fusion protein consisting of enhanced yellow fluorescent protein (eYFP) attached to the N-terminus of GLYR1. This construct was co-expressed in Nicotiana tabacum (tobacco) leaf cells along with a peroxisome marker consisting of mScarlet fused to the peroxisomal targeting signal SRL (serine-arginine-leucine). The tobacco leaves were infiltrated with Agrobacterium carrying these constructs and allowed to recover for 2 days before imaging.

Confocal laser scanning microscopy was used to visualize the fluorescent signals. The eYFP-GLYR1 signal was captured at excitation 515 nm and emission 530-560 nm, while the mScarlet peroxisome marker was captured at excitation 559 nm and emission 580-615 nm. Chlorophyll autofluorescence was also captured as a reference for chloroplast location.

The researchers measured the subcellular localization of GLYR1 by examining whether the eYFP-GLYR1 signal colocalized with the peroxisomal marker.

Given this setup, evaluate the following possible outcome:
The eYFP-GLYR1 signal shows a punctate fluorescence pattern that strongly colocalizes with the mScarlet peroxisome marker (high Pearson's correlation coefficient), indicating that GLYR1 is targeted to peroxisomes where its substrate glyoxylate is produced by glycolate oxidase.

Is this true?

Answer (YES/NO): NO